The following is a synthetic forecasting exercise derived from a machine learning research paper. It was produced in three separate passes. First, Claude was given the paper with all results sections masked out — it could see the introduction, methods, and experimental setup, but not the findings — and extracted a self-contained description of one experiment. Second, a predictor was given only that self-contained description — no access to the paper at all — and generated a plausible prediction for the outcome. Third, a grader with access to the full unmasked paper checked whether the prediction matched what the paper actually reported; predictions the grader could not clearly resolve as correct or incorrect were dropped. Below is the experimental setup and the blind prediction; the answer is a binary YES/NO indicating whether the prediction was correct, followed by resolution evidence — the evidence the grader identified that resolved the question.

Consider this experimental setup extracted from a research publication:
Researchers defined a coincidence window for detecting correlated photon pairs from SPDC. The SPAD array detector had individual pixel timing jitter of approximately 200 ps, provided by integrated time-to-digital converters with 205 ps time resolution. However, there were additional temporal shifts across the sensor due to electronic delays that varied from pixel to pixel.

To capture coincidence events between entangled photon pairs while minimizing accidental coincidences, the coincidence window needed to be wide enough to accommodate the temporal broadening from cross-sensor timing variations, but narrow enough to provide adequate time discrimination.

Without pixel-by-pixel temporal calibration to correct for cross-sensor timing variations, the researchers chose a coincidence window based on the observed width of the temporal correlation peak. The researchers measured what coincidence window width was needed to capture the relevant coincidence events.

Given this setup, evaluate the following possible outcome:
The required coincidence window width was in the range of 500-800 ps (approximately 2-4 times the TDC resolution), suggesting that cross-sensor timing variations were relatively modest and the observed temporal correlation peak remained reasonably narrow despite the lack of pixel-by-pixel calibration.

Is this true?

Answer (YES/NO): NO